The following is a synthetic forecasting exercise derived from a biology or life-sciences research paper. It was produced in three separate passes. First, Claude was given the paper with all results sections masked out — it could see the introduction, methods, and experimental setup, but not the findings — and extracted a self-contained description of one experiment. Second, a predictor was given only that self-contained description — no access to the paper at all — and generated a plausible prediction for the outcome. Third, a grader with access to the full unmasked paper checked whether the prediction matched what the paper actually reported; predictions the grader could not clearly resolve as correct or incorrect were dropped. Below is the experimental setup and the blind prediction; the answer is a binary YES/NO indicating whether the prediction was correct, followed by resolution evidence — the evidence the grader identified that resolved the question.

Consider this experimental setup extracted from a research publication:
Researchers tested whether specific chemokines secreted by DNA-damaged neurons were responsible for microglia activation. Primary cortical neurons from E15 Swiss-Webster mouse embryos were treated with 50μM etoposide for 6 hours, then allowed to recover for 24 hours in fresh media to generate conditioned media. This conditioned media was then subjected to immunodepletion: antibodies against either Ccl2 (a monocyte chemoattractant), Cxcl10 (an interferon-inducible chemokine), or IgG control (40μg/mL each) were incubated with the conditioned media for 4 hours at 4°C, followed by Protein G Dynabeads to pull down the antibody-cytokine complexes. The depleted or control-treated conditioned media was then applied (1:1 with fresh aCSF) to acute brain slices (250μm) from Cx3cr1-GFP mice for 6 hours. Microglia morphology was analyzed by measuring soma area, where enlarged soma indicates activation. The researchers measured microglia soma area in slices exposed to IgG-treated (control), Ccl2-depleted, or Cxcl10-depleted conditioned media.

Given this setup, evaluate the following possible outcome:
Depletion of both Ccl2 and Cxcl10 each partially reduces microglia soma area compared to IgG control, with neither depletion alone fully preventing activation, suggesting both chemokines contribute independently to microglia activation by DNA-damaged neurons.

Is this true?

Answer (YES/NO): NO